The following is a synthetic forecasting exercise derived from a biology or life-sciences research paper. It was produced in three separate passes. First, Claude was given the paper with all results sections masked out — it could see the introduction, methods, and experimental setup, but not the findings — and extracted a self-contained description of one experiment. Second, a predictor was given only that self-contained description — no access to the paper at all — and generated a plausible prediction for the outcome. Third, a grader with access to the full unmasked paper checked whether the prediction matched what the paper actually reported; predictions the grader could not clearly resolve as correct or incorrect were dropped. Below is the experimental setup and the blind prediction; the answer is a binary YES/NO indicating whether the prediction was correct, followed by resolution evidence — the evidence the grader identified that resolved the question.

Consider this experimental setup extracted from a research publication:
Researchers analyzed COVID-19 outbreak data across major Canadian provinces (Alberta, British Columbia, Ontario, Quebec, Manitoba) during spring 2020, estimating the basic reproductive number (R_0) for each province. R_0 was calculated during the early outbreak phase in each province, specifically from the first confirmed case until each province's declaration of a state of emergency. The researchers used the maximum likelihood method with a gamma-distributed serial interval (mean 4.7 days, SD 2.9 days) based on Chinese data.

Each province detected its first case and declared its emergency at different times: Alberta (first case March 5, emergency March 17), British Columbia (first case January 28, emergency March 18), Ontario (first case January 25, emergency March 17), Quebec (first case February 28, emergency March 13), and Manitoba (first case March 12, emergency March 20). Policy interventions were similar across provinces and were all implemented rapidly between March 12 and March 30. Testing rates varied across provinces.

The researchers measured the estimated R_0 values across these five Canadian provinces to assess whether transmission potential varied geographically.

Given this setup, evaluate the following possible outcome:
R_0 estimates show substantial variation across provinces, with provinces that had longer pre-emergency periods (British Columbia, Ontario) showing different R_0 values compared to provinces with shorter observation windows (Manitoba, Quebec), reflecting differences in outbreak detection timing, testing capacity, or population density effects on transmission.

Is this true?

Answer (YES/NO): NO